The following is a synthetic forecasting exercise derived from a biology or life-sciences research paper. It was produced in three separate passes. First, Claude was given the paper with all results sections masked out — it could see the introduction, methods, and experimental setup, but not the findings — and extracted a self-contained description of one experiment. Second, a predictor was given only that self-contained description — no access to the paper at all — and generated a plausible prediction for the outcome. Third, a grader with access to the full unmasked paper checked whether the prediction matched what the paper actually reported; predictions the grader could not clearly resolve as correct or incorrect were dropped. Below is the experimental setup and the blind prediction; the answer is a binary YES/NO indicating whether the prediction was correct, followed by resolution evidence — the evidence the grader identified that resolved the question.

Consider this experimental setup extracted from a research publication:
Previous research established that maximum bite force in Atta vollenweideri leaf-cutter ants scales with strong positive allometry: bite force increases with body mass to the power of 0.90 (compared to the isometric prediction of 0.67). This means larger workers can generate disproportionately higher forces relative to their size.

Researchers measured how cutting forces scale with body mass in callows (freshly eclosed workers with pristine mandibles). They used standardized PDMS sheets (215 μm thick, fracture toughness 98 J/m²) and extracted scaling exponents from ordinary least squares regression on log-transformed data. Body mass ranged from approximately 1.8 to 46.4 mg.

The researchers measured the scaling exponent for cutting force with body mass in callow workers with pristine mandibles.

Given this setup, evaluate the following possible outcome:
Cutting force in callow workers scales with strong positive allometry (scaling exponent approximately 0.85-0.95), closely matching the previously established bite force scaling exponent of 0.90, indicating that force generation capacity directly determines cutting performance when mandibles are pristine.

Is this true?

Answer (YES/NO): NO